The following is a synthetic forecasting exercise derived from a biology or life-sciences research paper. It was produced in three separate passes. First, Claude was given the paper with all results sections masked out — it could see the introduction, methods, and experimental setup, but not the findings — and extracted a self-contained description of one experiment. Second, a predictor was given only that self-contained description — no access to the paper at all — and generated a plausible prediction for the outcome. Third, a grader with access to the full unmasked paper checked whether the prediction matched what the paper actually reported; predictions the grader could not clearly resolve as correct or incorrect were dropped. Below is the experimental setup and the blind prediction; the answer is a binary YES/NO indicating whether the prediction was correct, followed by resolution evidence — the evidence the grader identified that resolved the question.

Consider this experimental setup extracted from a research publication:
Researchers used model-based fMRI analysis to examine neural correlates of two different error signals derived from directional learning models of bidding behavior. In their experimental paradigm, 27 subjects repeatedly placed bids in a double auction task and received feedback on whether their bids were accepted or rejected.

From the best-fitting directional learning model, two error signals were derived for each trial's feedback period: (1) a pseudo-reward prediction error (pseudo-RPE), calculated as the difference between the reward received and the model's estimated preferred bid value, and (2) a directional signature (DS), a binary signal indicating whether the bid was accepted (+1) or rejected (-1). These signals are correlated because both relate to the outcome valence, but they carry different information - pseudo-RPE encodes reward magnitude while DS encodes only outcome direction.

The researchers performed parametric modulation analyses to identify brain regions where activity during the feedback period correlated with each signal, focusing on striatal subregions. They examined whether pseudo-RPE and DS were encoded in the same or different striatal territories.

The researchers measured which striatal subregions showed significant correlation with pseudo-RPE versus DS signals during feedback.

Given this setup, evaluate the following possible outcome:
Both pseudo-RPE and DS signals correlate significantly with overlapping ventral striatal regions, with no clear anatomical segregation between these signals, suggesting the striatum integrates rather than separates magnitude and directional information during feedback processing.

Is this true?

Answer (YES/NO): NO